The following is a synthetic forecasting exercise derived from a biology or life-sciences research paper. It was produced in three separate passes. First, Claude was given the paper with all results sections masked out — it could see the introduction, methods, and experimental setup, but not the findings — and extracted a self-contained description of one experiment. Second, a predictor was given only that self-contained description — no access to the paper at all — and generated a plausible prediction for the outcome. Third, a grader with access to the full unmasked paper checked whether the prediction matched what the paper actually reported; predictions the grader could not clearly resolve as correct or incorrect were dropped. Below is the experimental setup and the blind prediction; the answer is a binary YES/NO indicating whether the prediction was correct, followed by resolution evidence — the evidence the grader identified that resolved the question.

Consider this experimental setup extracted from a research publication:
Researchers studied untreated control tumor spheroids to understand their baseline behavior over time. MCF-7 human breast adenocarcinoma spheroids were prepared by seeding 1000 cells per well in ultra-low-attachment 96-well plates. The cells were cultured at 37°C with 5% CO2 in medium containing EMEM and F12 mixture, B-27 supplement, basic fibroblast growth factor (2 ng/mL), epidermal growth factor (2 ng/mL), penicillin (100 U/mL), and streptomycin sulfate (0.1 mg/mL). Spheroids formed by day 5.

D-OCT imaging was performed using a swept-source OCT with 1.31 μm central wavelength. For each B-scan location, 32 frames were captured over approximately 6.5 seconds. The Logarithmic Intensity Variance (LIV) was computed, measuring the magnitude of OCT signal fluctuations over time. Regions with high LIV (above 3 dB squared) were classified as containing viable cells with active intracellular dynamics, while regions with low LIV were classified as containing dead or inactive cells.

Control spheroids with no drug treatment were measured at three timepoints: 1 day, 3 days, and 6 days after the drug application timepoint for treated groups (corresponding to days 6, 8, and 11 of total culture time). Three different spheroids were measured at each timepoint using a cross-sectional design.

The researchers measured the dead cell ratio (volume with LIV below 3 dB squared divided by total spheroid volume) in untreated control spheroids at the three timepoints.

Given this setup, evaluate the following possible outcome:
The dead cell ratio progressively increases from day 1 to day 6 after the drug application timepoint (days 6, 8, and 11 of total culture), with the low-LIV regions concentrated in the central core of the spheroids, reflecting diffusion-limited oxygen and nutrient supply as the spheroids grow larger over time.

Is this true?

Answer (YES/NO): YES